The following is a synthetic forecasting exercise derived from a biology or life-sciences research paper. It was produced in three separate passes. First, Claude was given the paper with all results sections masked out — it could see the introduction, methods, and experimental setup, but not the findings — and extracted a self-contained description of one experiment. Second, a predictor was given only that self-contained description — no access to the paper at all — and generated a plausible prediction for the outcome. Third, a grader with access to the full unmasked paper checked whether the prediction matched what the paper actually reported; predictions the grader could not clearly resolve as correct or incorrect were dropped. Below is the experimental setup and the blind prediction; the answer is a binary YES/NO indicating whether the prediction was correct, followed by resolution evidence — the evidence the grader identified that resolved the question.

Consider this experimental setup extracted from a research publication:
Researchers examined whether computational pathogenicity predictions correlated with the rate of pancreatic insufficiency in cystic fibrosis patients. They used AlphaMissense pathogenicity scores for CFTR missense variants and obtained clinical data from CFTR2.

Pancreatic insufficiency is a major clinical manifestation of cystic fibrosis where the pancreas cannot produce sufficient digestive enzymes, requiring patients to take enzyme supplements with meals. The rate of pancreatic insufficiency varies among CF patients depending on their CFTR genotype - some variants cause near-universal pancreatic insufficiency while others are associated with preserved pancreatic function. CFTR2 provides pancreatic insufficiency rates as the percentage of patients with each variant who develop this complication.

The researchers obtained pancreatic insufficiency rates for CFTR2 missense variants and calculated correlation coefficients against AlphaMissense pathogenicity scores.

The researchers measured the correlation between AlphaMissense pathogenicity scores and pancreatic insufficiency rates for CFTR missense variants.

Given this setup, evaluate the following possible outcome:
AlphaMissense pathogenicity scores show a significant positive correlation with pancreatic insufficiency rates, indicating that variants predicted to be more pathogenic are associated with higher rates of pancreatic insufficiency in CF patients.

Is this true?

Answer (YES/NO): NO